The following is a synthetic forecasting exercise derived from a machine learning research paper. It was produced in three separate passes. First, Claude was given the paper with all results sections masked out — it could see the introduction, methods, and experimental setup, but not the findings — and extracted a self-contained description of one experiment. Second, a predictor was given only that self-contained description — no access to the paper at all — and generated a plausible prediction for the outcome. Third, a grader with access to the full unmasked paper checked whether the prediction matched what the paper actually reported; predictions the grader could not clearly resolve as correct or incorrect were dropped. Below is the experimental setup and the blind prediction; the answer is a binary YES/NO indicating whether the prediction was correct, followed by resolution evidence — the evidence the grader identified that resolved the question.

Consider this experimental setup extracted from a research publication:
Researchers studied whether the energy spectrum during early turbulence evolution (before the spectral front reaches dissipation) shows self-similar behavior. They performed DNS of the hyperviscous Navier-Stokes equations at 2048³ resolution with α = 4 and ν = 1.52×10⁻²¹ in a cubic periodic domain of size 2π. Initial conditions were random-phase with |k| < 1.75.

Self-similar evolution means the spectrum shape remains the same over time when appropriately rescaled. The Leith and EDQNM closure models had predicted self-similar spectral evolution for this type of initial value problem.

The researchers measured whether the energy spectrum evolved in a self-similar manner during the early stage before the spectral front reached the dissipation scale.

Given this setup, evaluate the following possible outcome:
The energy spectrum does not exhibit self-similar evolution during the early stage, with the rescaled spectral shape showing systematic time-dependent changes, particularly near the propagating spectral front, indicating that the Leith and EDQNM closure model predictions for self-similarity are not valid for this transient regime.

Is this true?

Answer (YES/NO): NO